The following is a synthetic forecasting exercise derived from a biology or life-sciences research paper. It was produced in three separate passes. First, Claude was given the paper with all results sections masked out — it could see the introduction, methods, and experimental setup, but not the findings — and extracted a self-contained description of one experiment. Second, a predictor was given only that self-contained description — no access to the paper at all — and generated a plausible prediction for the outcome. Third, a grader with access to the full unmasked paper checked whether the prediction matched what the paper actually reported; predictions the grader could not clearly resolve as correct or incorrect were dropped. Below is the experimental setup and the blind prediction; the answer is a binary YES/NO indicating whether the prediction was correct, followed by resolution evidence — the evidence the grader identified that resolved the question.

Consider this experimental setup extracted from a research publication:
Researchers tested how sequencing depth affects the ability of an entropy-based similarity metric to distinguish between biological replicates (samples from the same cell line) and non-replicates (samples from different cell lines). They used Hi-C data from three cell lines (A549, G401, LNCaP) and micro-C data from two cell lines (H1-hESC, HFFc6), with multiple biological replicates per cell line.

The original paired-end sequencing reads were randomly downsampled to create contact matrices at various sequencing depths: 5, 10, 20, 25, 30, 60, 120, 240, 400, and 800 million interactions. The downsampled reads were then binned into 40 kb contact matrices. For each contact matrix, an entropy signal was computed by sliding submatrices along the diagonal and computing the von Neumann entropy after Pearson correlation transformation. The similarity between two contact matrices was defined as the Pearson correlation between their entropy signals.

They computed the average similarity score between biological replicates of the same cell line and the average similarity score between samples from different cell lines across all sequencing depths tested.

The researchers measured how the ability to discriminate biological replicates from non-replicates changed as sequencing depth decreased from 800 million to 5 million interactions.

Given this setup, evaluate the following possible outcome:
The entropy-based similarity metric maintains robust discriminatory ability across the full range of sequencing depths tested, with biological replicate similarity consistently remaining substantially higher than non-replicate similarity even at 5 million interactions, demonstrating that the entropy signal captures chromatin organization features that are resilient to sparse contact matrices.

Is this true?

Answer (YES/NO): YES